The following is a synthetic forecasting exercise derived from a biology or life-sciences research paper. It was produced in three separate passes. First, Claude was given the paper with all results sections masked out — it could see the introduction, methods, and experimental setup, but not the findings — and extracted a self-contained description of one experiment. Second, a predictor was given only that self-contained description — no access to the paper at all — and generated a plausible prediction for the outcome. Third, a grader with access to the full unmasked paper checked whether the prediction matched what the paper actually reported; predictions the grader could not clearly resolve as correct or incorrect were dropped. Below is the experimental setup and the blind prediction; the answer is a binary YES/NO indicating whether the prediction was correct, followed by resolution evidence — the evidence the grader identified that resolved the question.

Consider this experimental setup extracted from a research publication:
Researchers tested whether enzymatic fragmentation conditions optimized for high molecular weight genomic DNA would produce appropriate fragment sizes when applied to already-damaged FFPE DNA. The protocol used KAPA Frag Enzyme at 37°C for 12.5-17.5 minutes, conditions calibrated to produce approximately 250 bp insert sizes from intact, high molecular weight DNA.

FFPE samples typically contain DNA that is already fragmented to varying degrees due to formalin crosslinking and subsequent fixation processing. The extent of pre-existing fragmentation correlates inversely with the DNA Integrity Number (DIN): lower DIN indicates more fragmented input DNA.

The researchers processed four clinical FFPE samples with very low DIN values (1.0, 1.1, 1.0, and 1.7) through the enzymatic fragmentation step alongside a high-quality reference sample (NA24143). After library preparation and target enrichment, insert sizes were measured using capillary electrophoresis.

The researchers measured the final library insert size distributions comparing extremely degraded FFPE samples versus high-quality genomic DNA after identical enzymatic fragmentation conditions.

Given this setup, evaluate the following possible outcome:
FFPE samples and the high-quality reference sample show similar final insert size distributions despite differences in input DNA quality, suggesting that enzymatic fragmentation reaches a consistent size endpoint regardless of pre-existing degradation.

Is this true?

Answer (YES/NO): NO